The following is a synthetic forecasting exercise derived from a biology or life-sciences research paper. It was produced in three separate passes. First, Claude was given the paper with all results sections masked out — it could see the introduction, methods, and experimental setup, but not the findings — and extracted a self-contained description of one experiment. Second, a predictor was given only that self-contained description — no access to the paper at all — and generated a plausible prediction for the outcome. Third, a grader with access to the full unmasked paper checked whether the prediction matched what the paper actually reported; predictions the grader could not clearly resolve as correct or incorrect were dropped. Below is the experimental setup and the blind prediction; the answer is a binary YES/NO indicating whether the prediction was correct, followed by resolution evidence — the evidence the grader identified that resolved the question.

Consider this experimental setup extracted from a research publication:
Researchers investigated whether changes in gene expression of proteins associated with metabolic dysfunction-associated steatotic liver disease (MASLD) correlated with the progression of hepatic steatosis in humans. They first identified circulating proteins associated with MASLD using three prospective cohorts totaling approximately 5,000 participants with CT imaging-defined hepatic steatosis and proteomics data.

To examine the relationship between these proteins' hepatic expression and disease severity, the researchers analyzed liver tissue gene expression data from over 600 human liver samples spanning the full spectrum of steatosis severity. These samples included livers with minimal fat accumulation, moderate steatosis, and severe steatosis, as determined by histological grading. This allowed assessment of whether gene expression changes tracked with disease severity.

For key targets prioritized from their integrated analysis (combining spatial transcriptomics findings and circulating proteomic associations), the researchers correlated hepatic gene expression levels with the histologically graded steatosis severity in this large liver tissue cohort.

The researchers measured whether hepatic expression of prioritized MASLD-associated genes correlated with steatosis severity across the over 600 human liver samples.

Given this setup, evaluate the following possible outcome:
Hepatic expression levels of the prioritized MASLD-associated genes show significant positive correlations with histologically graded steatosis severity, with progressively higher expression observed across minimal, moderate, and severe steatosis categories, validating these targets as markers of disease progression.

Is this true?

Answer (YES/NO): NO